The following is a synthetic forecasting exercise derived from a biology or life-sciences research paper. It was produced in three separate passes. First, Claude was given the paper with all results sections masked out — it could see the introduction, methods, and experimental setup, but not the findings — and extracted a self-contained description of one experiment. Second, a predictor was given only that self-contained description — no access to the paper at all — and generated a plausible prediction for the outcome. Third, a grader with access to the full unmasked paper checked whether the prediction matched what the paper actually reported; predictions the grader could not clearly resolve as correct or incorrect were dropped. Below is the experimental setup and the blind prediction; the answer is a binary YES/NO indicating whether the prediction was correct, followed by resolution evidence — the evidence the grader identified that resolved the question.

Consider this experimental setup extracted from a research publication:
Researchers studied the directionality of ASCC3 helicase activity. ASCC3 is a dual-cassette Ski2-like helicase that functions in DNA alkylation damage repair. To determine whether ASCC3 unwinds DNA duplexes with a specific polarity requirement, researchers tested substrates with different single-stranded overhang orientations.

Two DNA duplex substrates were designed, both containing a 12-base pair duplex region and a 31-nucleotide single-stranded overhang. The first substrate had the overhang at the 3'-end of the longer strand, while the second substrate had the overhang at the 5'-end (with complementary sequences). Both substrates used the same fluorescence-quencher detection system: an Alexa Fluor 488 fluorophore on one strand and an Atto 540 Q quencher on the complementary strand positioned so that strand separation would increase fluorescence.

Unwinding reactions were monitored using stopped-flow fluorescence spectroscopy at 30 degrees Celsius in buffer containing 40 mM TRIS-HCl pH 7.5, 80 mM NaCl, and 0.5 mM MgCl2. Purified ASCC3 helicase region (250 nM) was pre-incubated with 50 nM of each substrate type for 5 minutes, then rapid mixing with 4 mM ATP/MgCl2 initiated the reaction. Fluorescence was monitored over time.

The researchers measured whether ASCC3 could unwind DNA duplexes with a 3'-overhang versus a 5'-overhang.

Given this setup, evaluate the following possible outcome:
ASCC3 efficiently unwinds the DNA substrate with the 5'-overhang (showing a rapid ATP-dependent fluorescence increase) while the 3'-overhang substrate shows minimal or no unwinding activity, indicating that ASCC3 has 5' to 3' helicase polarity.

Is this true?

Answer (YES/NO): NO